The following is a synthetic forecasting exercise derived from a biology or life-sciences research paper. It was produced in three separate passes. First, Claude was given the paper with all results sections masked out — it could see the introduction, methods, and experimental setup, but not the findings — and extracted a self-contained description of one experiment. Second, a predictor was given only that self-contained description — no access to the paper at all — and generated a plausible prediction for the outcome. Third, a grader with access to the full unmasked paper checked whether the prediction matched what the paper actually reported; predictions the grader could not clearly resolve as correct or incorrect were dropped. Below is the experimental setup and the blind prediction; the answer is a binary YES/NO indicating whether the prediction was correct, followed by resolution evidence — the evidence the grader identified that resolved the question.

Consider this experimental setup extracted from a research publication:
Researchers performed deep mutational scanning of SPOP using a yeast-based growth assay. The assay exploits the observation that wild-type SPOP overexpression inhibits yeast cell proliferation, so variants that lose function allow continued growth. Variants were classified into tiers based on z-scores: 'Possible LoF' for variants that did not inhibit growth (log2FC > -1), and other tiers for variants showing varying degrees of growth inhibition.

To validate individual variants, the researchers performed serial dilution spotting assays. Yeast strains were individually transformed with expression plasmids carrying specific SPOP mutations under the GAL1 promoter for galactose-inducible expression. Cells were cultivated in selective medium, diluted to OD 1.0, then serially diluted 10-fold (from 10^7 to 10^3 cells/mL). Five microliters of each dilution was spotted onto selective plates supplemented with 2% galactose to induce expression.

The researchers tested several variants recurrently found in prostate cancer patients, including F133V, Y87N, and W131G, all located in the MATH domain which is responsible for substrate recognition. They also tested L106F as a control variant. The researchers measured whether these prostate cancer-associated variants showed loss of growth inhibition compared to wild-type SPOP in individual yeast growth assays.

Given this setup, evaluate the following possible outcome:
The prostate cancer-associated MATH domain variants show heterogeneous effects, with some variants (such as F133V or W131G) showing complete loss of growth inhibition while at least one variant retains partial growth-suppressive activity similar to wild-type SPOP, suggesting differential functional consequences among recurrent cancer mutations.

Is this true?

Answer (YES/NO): YES